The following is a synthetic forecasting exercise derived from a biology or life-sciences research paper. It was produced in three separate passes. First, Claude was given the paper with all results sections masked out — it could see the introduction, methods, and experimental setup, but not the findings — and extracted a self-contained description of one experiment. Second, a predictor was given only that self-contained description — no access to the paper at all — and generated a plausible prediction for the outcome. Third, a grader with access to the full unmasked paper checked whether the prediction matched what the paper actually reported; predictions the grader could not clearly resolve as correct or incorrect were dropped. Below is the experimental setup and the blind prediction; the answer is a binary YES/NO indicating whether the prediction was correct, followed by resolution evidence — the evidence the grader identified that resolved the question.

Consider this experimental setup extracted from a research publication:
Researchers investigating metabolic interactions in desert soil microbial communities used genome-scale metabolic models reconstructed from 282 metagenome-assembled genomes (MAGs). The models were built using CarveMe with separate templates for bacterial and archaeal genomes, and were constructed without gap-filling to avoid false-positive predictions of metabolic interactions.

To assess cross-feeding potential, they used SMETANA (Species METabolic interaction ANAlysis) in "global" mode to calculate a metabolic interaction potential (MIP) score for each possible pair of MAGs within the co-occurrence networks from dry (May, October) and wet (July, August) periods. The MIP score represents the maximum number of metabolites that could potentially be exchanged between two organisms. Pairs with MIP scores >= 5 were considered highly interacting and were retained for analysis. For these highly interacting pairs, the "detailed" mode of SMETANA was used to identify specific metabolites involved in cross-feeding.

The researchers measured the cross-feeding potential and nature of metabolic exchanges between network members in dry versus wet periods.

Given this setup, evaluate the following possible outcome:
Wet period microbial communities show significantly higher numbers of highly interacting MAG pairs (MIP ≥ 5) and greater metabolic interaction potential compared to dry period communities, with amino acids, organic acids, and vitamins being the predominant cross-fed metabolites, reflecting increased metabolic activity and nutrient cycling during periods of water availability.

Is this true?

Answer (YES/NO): NO